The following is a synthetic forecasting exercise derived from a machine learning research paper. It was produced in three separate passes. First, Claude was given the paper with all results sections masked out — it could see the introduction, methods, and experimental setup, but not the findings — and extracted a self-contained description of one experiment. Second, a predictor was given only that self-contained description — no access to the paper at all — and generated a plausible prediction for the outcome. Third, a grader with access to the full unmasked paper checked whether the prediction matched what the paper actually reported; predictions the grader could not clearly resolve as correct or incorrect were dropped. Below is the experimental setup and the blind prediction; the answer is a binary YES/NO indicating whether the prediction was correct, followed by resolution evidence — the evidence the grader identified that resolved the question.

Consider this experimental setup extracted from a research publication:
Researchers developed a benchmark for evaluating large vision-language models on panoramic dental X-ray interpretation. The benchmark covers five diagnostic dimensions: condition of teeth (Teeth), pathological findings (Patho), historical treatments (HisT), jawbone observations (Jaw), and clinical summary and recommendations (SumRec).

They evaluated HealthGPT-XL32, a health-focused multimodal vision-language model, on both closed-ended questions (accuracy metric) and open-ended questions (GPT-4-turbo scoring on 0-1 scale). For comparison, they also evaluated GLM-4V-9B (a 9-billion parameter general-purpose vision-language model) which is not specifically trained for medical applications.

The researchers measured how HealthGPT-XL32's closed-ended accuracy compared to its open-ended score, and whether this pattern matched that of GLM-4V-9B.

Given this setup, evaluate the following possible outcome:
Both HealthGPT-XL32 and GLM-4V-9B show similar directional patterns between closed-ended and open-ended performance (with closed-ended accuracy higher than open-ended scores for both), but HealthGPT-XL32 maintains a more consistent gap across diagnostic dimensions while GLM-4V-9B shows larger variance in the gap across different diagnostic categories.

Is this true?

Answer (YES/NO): NO